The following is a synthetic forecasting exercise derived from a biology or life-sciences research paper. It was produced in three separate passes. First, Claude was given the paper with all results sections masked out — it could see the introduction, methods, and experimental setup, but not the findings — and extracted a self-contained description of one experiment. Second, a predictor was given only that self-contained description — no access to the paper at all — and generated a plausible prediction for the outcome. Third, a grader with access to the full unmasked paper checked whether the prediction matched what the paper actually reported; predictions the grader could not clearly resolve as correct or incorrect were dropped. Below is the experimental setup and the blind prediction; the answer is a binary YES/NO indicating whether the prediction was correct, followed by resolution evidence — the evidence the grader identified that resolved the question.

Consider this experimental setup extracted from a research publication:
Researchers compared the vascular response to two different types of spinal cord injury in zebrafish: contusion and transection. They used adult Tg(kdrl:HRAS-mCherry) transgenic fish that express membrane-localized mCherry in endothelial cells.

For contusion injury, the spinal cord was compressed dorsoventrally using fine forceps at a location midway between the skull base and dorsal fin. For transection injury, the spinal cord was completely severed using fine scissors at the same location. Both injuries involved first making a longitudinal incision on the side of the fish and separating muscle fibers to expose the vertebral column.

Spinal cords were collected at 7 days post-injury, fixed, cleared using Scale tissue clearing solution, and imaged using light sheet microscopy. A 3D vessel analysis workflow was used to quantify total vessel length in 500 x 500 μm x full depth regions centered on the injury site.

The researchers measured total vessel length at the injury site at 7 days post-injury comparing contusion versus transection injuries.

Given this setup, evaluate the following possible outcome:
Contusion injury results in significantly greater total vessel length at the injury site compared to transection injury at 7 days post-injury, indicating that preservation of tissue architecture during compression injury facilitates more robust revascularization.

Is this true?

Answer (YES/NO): NO